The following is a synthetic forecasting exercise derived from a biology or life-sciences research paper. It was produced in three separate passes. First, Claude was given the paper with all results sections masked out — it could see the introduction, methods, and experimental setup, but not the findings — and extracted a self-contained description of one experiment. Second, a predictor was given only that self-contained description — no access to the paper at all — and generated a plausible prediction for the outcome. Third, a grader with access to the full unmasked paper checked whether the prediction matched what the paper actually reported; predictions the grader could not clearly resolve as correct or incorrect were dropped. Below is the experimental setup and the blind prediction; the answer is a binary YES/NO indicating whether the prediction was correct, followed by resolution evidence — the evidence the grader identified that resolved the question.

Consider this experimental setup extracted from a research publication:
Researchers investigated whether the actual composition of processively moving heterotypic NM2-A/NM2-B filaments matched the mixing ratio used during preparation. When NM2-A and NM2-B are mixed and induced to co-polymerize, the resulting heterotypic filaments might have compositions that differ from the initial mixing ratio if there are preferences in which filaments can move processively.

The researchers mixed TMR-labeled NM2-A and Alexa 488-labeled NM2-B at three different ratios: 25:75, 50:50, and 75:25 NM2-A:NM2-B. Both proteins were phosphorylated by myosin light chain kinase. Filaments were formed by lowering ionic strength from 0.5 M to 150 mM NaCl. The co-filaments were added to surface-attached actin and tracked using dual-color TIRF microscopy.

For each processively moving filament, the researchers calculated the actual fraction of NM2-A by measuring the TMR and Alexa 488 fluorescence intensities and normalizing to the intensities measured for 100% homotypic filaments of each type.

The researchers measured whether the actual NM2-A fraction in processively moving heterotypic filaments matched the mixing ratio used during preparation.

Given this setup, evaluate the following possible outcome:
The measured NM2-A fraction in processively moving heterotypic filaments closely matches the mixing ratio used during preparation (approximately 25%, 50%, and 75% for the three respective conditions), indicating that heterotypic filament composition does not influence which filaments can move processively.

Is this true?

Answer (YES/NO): YES